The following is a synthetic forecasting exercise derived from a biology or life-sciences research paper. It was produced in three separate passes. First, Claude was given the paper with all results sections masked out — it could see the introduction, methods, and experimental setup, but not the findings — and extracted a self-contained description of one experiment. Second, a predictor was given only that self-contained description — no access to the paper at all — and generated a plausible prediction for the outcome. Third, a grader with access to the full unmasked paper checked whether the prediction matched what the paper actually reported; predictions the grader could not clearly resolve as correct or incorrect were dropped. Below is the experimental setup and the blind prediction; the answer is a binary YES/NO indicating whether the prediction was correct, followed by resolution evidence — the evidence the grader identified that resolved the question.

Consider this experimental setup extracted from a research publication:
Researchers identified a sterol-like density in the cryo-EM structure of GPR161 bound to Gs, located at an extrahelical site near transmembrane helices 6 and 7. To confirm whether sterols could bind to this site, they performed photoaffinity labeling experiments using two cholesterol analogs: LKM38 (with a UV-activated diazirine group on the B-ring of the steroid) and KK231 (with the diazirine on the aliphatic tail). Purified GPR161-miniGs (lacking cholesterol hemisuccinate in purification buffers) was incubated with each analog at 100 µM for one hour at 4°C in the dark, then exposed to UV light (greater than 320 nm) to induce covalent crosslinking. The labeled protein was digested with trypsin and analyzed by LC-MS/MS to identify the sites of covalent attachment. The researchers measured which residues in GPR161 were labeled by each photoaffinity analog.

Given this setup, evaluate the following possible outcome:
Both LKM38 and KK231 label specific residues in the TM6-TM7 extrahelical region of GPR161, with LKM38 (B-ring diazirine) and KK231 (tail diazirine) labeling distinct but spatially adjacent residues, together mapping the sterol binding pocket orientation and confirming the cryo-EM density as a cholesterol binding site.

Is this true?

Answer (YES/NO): YES